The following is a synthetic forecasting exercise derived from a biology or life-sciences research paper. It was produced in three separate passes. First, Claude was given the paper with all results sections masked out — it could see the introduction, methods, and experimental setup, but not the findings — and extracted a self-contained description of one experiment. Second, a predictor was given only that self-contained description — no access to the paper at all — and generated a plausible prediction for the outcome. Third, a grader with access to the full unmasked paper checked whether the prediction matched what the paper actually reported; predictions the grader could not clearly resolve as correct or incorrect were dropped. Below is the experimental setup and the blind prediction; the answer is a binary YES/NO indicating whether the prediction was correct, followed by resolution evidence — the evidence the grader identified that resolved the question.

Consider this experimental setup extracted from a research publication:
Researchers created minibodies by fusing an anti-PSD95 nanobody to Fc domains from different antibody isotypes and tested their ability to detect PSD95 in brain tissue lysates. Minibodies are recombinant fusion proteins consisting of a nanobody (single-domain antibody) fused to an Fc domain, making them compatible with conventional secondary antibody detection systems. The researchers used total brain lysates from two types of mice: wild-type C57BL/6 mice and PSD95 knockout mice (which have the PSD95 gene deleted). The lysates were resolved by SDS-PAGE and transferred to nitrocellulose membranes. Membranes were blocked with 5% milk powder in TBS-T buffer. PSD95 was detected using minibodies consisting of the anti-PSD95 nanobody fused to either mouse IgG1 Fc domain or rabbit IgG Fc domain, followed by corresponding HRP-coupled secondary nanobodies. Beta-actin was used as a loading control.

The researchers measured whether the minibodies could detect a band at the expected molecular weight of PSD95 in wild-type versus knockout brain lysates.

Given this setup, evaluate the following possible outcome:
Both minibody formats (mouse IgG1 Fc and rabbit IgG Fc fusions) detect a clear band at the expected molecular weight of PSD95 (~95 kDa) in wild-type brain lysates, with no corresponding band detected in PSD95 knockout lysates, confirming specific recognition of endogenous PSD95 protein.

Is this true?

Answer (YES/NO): YES